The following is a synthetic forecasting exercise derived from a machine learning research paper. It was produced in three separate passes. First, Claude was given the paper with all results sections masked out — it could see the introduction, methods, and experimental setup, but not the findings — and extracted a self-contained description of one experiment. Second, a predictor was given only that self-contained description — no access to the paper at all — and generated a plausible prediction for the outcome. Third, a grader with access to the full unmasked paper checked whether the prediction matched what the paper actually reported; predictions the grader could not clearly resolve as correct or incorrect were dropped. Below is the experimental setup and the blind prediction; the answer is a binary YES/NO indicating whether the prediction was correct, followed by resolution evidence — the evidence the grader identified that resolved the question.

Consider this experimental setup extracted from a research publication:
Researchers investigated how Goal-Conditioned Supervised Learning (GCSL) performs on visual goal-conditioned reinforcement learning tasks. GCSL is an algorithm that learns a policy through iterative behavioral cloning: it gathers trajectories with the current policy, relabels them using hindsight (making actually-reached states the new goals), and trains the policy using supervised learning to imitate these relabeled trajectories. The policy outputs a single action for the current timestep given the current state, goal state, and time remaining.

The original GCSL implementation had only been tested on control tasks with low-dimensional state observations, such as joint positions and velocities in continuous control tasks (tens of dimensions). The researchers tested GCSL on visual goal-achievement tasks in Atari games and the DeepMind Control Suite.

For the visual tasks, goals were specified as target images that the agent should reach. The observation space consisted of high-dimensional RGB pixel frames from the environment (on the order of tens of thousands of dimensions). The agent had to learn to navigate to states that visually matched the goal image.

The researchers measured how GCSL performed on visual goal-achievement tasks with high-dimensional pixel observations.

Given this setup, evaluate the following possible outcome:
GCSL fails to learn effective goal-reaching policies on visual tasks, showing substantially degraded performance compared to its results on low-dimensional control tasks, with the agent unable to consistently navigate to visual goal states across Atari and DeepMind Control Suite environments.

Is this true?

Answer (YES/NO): NO